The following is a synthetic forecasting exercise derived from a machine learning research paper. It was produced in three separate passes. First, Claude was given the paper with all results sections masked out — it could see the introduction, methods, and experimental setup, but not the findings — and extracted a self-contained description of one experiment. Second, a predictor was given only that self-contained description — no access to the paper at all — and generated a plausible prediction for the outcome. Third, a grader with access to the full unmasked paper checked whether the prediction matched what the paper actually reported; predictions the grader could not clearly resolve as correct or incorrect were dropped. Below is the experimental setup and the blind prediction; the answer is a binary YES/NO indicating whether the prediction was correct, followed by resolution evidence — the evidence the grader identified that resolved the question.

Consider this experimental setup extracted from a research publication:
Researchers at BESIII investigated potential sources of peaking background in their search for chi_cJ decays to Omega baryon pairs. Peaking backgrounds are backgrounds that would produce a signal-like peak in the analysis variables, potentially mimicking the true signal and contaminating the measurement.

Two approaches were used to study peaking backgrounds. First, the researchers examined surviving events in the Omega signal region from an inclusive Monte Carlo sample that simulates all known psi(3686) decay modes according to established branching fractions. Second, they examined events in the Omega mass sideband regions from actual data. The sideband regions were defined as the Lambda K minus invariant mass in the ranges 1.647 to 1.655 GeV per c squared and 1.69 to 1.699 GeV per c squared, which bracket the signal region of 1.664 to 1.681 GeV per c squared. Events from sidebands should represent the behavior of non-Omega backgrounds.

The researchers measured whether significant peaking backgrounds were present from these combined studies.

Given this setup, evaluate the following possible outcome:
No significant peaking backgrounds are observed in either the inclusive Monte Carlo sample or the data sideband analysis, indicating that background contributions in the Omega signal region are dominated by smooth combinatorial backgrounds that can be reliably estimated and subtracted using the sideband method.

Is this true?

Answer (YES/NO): NO